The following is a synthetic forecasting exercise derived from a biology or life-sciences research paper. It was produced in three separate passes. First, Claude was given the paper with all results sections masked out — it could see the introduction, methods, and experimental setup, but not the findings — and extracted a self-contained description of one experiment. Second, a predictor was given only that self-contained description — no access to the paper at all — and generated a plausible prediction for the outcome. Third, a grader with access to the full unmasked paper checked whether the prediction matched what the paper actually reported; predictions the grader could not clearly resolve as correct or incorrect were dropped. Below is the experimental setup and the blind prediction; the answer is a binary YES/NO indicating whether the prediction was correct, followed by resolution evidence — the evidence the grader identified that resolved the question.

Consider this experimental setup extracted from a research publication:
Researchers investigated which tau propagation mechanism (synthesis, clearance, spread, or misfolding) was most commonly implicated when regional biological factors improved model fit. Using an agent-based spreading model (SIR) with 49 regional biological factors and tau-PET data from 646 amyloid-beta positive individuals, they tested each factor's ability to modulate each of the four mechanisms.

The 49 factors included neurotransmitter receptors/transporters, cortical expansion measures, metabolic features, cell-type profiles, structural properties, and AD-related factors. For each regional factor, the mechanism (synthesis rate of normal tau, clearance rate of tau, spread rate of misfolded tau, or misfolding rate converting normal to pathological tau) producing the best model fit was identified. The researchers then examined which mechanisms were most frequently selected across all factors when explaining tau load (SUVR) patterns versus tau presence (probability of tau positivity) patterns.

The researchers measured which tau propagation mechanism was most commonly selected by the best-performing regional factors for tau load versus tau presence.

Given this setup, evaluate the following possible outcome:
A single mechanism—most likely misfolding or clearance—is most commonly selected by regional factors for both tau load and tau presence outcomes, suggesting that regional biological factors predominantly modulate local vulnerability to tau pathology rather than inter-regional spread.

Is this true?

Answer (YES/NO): NO